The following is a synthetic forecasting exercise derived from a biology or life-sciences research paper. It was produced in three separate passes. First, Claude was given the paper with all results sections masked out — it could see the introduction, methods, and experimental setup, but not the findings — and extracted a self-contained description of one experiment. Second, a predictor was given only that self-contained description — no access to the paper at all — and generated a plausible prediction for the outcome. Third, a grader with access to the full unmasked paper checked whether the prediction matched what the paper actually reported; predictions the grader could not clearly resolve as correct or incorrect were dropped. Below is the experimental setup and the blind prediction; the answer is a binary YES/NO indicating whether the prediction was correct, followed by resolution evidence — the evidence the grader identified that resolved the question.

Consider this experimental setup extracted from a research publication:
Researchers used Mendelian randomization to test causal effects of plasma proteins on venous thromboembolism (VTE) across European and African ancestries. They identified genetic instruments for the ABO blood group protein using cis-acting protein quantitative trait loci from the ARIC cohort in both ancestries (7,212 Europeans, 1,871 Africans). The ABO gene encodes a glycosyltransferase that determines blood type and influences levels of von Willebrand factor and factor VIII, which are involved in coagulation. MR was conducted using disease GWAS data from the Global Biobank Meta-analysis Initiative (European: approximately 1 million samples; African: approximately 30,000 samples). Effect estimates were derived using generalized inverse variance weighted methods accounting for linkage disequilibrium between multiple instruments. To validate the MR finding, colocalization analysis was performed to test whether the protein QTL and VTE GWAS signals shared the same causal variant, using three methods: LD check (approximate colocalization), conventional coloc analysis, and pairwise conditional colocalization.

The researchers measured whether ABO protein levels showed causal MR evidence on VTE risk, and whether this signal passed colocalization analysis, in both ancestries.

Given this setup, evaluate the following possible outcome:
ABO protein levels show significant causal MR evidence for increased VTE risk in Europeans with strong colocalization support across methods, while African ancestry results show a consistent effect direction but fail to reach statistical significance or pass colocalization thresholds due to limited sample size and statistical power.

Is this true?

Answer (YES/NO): NO